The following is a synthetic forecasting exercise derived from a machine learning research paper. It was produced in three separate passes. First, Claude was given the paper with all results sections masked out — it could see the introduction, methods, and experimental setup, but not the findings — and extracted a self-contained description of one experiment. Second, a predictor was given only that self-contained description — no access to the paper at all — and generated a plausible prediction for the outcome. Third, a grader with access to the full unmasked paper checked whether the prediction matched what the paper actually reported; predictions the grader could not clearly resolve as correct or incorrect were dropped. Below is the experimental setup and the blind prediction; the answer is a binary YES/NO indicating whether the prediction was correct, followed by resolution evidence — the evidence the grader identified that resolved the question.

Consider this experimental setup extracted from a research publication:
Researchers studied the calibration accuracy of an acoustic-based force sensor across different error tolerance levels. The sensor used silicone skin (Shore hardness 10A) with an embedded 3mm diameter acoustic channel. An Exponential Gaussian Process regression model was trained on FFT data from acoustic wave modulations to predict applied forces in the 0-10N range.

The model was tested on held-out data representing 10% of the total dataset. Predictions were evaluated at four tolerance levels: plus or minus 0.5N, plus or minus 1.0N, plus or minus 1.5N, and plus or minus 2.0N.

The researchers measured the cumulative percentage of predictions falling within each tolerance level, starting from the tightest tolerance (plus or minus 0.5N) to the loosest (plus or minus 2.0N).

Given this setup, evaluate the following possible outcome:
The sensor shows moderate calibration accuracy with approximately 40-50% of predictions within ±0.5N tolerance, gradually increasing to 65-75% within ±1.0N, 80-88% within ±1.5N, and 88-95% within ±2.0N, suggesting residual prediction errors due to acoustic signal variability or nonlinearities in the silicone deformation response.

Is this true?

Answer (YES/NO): NO